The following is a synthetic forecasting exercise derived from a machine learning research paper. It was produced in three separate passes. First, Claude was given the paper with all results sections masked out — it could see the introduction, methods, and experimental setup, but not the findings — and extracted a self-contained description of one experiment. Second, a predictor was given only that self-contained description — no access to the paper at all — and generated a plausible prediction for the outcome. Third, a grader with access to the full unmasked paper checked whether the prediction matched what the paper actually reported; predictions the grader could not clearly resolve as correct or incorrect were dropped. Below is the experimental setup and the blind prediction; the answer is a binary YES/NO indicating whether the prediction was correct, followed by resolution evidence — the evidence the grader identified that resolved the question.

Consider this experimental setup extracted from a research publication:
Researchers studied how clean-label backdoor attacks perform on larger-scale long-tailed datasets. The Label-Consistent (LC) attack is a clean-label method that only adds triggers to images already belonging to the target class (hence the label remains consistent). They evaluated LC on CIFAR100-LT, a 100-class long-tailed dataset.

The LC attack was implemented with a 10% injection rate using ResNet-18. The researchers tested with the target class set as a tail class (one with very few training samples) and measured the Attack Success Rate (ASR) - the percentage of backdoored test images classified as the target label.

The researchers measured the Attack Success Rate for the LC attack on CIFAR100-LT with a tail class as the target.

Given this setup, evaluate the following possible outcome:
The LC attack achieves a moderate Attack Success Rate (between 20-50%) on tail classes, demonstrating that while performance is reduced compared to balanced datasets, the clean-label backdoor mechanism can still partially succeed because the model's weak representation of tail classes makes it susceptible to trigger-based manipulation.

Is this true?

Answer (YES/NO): NO